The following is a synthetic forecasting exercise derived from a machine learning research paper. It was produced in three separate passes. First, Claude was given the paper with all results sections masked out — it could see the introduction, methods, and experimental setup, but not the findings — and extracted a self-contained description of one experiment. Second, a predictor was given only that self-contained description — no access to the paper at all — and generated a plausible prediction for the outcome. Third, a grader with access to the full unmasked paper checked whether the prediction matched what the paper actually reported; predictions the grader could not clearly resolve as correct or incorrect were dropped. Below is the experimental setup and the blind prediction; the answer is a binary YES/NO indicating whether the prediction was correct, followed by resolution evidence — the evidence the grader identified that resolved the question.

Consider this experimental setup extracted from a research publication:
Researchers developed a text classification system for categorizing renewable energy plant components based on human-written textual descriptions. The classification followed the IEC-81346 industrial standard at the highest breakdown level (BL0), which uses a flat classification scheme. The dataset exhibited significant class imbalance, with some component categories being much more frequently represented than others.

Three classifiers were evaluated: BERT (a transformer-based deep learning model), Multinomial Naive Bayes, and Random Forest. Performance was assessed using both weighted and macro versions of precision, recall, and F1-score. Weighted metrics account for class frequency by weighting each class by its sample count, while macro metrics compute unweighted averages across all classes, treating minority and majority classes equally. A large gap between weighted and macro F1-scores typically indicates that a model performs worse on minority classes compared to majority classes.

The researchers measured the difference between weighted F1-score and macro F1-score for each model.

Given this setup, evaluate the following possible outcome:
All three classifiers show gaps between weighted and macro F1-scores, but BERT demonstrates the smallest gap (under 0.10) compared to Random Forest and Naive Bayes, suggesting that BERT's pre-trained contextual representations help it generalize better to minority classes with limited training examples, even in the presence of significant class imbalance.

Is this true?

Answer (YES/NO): NO